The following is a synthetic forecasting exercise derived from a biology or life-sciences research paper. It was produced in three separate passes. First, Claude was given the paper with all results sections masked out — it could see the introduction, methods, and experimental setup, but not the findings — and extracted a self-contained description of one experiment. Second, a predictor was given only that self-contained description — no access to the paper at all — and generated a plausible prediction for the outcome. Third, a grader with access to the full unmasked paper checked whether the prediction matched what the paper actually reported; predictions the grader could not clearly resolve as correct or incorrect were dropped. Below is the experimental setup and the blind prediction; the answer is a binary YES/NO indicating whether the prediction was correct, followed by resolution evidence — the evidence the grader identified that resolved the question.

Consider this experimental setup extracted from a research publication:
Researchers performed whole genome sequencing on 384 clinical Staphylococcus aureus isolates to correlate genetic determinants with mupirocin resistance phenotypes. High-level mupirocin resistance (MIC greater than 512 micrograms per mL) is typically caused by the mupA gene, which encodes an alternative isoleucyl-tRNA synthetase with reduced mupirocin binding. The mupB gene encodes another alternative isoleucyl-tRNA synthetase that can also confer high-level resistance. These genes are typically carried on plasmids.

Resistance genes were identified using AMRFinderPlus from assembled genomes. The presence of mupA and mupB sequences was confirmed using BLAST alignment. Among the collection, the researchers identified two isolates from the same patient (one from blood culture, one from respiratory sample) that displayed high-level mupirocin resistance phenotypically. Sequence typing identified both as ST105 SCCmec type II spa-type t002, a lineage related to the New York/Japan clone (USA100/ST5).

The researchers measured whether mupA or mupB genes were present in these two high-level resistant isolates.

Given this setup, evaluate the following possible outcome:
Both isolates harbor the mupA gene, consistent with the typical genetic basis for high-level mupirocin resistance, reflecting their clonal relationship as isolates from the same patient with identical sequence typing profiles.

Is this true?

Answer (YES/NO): NO